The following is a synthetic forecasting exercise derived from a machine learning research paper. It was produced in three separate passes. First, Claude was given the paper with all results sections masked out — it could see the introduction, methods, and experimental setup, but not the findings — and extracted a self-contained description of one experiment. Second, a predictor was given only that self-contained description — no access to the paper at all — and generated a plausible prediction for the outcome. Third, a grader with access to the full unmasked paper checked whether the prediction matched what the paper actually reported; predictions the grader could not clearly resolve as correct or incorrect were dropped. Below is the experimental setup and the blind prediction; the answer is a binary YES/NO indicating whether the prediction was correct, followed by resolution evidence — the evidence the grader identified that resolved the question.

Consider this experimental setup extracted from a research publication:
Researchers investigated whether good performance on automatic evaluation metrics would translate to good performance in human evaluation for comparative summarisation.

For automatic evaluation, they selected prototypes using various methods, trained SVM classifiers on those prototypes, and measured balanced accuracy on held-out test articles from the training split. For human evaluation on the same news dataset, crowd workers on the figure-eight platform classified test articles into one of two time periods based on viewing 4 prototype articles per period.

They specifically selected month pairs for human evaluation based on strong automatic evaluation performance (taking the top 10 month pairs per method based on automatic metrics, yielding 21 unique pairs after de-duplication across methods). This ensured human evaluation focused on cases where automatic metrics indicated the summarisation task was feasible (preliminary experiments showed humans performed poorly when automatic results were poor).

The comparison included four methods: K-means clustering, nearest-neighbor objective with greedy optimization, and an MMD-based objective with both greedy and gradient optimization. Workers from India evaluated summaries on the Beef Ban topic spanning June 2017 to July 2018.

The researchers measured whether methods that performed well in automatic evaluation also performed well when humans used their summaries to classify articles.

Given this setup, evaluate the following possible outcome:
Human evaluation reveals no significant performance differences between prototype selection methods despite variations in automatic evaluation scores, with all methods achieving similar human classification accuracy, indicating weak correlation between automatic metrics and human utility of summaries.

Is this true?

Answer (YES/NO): NO